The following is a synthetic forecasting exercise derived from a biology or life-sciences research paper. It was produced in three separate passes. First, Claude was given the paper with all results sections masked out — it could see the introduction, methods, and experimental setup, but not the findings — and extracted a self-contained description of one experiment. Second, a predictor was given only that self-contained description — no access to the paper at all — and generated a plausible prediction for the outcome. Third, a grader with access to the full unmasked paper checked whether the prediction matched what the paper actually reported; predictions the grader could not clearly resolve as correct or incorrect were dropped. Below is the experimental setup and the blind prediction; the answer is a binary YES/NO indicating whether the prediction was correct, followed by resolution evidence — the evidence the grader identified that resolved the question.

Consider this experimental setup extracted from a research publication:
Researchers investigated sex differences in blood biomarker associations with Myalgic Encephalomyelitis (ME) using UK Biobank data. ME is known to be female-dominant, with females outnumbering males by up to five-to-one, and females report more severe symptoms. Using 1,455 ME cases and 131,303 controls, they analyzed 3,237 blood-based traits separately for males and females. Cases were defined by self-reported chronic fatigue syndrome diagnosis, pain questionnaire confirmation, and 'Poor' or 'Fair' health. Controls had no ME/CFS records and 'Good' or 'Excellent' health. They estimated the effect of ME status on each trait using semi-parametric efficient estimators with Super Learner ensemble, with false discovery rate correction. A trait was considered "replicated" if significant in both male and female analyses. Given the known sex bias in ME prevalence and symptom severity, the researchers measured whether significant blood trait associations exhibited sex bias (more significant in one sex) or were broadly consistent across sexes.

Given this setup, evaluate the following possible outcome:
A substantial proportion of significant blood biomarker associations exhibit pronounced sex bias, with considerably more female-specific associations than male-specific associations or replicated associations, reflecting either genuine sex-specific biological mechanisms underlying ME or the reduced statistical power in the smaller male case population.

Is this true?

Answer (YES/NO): NO